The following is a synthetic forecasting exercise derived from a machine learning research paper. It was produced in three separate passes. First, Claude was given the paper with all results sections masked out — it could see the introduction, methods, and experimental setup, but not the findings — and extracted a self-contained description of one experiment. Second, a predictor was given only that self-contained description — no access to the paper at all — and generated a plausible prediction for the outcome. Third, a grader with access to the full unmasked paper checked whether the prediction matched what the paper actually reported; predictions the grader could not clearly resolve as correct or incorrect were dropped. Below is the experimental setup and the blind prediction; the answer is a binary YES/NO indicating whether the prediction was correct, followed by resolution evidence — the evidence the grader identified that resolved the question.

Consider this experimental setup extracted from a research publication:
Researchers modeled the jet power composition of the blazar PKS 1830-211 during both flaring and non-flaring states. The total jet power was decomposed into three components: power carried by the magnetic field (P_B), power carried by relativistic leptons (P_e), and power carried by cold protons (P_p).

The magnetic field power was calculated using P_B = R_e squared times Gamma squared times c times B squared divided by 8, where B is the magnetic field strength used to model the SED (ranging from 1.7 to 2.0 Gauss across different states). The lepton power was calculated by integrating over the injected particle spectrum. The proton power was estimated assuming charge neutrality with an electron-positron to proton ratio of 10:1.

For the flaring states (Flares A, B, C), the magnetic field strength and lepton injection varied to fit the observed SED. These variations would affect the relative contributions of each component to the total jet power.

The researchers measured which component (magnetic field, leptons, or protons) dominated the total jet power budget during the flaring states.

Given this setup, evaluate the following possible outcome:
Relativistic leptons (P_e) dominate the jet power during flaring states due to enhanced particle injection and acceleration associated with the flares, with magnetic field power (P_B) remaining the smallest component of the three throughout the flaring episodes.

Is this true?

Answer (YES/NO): NO